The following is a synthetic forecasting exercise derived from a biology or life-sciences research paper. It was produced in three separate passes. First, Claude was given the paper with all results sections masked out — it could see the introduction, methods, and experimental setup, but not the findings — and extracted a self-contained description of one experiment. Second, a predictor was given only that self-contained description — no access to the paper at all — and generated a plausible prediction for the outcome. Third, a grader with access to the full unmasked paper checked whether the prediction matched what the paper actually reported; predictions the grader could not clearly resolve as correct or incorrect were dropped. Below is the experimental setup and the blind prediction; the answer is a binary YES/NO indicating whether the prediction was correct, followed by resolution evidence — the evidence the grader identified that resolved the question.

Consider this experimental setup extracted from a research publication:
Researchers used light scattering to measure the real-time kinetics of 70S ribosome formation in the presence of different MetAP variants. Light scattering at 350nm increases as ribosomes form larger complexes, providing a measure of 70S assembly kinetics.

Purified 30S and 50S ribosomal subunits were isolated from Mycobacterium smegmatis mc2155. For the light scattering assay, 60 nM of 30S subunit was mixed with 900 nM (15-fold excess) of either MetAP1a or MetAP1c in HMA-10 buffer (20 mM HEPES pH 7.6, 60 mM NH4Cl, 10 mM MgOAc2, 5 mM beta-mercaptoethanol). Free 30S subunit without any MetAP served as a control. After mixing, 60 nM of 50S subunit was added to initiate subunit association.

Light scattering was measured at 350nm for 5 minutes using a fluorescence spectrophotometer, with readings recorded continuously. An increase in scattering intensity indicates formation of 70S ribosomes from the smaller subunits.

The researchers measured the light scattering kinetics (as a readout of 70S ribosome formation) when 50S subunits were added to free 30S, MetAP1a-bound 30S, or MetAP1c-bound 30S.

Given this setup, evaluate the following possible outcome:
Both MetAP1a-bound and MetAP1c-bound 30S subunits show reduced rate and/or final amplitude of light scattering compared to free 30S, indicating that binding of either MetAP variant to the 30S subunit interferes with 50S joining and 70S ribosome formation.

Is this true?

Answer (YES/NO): NO